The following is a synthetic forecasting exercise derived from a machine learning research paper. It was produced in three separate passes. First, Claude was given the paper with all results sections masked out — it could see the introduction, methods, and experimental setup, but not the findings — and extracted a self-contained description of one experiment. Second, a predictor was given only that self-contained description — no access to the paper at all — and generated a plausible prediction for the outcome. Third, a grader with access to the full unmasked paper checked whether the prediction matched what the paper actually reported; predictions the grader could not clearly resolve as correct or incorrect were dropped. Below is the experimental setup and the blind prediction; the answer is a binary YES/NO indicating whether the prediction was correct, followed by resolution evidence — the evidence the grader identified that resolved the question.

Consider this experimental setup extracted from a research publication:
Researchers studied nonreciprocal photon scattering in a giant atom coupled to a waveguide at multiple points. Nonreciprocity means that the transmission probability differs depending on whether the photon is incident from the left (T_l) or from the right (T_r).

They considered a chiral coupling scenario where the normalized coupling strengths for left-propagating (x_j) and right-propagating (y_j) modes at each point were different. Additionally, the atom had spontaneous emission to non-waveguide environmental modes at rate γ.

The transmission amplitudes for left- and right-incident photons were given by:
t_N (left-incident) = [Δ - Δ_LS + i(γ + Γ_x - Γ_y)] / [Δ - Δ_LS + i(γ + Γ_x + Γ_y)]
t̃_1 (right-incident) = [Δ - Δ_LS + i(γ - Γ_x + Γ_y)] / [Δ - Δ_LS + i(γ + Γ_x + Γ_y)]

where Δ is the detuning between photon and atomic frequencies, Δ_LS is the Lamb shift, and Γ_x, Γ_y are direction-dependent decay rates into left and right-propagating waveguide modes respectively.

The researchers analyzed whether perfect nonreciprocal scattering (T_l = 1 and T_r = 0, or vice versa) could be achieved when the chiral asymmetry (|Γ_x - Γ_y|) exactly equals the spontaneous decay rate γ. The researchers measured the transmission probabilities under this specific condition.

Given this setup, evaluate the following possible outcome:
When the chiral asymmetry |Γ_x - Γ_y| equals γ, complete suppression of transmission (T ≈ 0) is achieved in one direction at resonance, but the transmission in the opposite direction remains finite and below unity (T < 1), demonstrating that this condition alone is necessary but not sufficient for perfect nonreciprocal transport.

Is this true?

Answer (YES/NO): NO